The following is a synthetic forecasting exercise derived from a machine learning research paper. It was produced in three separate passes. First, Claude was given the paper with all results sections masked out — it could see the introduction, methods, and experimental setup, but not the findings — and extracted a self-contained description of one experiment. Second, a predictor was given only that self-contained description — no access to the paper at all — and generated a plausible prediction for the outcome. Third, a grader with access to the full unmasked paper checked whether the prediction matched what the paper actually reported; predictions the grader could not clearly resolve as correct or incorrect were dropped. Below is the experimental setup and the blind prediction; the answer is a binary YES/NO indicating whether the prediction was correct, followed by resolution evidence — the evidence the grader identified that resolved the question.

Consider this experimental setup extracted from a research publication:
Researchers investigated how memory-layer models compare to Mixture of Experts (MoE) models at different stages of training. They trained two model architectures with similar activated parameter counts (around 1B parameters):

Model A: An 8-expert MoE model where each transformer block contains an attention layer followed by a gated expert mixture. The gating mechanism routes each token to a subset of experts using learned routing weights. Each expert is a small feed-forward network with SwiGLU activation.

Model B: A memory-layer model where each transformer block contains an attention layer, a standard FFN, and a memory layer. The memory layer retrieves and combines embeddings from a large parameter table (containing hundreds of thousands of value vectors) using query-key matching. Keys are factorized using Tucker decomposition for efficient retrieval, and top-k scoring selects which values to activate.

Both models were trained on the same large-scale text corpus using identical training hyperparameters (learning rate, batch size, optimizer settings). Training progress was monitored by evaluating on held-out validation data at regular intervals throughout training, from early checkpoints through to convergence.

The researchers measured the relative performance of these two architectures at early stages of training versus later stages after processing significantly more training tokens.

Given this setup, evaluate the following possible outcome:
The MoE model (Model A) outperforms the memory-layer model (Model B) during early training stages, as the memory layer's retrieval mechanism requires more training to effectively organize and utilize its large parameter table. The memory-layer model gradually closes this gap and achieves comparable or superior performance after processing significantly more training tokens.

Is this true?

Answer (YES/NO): YES